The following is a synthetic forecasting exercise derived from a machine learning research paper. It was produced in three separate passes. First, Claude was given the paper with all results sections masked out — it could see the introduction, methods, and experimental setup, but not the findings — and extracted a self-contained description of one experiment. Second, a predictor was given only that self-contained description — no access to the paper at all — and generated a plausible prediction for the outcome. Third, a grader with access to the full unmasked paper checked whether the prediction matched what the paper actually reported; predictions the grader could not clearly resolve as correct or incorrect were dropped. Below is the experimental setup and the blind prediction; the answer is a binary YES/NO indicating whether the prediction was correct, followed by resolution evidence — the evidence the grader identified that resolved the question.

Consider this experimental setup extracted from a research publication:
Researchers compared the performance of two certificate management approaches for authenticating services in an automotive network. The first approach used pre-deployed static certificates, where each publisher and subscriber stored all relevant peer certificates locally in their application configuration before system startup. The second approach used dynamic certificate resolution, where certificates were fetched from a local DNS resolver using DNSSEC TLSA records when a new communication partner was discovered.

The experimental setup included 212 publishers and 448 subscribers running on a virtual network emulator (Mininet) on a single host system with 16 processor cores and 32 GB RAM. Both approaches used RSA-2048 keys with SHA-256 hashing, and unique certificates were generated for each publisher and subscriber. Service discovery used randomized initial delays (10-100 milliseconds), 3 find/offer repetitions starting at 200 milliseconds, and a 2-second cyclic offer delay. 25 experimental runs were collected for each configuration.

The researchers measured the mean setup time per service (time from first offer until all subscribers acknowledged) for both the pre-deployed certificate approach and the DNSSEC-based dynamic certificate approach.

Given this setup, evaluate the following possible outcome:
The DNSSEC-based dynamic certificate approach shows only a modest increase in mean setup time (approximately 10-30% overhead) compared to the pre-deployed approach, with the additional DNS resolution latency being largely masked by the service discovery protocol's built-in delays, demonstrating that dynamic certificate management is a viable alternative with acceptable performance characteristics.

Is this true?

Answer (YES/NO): NO